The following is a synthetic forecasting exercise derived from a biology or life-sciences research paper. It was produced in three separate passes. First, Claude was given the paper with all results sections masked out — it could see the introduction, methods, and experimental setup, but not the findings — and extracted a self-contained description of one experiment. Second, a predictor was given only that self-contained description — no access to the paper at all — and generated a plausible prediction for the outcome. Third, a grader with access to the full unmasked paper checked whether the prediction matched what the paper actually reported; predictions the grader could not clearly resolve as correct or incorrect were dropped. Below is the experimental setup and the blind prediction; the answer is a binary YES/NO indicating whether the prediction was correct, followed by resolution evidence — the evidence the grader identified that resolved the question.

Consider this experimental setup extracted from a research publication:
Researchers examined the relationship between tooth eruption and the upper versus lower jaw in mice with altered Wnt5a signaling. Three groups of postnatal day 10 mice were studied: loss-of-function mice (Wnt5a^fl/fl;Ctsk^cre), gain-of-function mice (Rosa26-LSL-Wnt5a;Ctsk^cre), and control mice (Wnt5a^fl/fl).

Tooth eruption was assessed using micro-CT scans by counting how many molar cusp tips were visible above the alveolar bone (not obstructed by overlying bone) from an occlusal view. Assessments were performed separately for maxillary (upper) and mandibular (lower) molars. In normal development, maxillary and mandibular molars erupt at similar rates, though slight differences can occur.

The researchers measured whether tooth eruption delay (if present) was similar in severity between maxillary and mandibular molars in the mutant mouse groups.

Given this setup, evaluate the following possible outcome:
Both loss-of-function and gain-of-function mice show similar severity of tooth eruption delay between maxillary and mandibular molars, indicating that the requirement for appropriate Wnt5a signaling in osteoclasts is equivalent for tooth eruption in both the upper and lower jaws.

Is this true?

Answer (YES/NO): NO